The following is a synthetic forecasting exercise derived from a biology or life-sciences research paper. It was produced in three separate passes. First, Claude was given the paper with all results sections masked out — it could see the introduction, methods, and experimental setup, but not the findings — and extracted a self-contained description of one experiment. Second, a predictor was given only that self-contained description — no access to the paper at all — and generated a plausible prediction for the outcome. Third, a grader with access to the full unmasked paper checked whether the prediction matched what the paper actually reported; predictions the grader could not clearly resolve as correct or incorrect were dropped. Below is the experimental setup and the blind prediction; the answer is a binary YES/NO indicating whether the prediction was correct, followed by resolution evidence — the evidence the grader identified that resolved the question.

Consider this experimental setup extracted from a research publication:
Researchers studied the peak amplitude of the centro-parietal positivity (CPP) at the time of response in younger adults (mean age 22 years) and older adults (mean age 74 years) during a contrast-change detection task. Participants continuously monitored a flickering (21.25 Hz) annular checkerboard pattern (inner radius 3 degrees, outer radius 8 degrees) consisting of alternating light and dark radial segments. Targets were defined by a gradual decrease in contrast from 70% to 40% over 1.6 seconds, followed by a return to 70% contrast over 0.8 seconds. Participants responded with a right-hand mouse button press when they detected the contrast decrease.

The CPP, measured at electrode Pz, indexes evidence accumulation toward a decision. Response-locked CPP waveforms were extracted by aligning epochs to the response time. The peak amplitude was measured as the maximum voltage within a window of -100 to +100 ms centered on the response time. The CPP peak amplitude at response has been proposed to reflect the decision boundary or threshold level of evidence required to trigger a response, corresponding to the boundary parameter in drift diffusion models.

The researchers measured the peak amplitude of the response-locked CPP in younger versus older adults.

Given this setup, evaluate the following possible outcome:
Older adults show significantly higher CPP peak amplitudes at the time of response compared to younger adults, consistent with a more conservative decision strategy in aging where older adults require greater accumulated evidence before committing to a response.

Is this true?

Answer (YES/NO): NO